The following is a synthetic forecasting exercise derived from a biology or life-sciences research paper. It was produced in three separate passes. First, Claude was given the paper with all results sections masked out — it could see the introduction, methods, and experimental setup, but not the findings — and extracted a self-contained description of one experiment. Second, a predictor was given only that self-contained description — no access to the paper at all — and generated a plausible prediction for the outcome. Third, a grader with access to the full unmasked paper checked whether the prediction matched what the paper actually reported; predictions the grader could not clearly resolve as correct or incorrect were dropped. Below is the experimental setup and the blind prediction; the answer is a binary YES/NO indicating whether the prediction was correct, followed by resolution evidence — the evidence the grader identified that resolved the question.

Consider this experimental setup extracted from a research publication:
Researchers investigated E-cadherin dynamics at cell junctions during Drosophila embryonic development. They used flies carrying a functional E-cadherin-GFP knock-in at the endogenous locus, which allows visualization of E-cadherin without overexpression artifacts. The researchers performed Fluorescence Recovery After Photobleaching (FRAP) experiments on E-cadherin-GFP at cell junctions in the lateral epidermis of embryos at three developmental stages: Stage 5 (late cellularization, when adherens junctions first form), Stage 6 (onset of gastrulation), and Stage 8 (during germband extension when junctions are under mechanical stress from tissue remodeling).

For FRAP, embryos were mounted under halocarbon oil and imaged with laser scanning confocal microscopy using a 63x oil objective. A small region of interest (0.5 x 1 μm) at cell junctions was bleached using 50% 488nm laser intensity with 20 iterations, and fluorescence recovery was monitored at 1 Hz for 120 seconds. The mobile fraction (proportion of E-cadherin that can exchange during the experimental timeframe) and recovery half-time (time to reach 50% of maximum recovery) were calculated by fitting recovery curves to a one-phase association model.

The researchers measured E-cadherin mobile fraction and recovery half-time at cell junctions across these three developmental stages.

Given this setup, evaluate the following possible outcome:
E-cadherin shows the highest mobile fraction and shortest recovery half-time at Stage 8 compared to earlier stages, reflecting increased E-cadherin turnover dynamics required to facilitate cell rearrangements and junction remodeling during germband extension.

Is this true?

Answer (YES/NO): NO